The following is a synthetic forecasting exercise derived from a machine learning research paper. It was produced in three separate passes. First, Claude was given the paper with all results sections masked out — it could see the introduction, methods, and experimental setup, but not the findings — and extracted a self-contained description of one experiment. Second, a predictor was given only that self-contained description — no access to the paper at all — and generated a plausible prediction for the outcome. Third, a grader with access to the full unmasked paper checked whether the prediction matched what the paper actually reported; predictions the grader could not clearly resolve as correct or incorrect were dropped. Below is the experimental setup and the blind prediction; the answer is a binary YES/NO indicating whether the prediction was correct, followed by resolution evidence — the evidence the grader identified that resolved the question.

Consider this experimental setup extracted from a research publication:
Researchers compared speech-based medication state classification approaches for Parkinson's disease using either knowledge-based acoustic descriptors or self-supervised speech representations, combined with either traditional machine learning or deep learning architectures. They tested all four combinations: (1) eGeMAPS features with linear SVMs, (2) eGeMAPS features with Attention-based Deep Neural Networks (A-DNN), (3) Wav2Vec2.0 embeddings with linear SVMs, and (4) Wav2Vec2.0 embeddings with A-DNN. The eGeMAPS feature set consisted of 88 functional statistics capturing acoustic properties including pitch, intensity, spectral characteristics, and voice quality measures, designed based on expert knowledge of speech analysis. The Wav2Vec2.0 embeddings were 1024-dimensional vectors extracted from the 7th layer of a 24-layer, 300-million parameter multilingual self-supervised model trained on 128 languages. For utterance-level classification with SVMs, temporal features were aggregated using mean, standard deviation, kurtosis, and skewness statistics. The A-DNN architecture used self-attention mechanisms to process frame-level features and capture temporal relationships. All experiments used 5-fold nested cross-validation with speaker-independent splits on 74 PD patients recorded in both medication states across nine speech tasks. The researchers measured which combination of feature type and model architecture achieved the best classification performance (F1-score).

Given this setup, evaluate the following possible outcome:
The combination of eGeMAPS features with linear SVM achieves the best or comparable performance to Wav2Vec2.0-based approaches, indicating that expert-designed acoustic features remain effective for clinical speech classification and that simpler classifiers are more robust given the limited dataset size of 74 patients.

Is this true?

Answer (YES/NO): NO